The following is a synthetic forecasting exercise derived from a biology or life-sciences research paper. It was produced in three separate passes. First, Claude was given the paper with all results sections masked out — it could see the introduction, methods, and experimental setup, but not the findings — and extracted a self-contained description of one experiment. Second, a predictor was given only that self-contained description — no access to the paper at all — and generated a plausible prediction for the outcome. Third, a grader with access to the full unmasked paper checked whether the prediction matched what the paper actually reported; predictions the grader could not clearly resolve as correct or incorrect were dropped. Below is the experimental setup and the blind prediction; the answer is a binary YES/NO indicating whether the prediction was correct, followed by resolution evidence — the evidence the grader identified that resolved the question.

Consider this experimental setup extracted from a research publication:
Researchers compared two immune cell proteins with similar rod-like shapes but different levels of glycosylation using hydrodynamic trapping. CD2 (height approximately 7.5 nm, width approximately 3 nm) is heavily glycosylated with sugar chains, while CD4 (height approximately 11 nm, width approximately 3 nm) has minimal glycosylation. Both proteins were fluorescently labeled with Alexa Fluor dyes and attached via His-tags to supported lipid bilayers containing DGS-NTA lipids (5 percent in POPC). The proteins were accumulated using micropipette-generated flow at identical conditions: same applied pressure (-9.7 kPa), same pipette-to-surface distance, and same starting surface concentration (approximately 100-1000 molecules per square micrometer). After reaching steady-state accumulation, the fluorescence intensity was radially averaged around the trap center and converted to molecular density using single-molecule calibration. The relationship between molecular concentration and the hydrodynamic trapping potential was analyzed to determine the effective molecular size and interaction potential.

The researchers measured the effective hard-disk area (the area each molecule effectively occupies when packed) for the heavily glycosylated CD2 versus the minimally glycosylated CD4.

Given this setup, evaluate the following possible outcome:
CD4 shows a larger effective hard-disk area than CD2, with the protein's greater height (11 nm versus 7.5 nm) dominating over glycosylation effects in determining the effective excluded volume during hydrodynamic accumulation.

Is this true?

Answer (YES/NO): NO